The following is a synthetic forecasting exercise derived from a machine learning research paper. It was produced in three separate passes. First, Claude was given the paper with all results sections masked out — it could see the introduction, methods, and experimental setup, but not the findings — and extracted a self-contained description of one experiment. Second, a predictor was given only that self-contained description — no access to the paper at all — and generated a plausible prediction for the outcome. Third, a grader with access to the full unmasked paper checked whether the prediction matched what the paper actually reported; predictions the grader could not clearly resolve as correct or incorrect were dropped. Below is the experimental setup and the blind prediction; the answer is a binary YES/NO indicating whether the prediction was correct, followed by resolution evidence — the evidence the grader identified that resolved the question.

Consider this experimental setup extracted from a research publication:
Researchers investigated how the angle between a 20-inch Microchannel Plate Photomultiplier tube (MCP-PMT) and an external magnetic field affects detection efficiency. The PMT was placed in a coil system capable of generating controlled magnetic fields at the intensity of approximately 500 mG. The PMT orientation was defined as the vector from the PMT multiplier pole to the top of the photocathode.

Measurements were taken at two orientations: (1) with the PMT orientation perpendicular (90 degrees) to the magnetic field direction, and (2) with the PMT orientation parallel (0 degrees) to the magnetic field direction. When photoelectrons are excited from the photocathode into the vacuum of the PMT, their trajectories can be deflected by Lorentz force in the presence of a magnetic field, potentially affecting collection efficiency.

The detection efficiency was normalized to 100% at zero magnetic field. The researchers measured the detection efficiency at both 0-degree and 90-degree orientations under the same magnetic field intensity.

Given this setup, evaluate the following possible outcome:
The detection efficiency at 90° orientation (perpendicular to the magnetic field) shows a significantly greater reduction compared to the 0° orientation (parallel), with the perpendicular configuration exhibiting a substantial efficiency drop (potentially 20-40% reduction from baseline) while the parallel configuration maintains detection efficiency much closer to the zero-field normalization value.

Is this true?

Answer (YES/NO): NO